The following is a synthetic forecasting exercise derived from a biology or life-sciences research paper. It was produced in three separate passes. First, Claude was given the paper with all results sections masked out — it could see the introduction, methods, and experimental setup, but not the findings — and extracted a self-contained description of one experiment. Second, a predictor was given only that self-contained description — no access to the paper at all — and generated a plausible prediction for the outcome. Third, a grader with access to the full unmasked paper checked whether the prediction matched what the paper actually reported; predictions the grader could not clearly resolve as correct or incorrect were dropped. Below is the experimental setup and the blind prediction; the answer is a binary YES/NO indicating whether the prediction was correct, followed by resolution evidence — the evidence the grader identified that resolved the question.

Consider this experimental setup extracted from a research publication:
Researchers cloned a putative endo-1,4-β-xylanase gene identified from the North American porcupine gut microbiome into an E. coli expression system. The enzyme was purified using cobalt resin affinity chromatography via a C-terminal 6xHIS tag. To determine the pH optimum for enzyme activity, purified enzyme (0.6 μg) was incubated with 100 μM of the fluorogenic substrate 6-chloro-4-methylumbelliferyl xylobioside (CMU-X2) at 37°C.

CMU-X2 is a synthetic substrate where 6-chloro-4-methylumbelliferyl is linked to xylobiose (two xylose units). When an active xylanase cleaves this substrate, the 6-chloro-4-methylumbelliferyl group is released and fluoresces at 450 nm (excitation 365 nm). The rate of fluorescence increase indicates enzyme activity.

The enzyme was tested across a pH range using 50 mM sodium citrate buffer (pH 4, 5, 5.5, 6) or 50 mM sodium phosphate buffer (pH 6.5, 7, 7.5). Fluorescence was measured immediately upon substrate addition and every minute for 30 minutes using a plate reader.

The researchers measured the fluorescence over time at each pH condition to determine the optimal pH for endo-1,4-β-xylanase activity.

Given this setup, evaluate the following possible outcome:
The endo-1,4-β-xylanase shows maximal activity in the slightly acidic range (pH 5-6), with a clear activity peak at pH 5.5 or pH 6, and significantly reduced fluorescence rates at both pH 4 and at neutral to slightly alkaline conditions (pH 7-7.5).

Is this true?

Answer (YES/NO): NO